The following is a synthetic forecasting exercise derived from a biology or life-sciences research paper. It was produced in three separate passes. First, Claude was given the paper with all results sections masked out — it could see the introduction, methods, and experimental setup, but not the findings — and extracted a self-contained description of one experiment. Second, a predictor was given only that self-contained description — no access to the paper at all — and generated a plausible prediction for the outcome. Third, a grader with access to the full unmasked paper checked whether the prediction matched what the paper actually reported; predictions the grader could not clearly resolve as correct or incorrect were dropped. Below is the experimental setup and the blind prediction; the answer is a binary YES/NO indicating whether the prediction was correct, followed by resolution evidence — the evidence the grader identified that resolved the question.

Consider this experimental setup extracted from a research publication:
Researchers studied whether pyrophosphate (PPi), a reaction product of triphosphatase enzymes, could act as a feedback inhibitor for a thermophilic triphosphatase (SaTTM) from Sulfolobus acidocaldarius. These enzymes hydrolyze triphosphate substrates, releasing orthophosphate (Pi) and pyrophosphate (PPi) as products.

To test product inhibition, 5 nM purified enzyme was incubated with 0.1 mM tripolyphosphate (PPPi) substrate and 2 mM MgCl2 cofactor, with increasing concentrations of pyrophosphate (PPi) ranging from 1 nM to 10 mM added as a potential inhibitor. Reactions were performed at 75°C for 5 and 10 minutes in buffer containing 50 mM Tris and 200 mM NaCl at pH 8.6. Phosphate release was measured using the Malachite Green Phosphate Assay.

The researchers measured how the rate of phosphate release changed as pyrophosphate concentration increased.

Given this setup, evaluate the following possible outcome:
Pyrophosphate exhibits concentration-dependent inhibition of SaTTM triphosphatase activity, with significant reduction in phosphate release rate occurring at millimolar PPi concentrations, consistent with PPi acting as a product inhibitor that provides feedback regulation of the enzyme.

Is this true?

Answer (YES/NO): NO